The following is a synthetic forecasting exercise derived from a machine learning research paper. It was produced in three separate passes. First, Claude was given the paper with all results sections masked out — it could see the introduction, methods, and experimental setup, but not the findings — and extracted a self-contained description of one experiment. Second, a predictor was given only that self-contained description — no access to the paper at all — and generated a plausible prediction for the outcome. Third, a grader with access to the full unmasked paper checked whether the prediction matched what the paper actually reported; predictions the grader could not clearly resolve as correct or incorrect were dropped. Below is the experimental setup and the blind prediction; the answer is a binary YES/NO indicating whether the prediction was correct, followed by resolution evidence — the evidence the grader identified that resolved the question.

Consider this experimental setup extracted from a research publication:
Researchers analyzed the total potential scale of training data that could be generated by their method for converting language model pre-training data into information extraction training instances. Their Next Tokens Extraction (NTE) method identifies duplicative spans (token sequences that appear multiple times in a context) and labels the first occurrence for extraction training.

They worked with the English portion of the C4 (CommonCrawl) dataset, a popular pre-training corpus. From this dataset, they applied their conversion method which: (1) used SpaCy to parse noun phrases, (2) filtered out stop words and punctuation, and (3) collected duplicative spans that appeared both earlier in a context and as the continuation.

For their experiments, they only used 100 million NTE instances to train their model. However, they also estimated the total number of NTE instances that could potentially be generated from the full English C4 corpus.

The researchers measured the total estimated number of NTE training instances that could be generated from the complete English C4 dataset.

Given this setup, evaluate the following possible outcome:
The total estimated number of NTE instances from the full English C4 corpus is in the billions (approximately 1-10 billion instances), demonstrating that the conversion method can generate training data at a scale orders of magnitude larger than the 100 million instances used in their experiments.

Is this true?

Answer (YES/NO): YES